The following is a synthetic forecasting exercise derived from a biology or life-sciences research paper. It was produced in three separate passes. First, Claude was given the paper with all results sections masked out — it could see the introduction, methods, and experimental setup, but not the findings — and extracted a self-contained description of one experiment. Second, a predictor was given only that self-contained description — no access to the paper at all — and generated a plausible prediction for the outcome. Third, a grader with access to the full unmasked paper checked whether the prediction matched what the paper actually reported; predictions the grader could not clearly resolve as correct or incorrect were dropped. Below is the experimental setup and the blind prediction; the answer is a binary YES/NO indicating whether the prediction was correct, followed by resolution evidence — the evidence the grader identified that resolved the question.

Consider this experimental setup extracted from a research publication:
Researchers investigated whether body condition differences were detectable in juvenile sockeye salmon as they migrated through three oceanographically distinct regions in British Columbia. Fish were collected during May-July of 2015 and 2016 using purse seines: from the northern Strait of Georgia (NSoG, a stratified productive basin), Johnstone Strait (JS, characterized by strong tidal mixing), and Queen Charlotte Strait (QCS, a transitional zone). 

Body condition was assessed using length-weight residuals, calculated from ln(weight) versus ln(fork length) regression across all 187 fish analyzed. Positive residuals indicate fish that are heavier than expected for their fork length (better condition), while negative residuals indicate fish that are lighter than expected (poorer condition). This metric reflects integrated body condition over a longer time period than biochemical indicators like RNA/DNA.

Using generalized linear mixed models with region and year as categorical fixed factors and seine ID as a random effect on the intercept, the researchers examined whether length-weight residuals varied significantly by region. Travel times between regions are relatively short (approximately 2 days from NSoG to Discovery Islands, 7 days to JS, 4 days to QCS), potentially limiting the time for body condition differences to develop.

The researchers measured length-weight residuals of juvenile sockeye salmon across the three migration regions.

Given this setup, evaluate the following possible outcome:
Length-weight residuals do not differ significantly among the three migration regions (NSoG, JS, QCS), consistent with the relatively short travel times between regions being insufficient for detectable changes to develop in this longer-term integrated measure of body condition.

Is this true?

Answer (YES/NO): YES